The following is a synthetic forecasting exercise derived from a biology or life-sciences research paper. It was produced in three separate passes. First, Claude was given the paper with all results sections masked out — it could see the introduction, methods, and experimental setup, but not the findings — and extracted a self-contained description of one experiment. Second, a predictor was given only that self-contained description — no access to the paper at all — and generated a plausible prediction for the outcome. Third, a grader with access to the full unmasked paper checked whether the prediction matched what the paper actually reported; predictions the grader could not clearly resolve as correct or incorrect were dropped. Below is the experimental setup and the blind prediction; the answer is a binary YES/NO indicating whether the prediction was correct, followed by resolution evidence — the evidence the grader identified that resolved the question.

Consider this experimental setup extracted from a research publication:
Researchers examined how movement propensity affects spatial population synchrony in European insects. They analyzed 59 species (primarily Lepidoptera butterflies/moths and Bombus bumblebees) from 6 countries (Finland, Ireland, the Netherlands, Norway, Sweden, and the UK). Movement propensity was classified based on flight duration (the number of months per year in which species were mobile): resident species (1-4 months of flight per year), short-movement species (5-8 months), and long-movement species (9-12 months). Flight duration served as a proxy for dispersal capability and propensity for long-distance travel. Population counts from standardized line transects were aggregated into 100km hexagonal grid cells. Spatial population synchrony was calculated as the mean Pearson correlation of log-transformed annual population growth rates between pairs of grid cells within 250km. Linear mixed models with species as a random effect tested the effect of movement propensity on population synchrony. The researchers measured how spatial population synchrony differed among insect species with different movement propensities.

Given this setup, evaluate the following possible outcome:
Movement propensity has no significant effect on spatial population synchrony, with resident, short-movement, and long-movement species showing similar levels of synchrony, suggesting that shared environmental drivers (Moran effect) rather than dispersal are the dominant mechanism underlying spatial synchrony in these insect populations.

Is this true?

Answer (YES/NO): NO